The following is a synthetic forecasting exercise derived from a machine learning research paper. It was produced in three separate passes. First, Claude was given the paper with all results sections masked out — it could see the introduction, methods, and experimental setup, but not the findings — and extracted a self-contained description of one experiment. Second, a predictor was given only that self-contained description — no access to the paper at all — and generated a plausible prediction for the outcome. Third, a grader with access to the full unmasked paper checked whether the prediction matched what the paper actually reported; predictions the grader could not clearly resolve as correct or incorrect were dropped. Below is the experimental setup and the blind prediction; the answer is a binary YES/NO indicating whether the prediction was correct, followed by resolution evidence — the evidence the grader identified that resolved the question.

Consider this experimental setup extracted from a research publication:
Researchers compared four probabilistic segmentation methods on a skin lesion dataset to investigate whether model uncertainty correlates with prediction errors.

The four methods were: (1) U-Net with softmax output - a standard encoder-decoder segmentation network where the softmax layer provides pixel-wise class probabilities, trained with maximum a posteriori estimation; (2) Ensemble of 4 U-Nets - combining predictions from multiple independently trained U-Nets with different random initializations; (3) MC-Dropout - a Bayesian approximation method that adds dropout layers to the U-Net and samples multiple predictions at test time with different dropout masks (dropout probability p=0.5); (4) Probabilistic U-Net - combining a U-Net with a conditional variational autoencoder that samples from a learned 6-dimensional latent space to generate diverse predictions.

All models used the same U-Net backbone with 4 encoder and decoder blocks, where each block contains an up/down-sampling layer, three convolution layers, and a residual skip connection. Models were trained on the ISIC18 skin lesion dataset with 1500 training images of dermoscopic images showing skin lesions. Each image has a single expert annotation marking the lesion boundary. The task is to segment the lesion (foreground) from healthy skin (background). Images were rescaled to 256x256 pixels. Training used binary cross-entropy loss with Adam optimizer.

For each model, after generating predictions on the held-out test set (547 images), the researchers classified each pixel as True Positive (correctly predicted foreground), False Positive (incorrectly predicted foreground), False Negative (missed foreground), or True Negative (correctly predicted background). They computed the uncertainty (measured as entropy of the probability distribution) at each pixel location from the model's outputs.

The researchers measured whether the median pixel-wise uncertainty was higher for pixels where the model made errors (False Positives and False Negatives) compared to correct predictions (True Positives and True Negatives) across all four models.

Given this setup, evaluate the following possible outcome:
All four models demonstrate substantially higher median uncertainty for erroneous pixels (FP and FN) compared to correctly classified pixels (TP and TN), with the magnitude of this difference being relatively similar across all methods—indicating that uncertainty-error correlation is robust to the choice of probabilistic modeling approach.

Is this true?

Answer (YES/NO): NO